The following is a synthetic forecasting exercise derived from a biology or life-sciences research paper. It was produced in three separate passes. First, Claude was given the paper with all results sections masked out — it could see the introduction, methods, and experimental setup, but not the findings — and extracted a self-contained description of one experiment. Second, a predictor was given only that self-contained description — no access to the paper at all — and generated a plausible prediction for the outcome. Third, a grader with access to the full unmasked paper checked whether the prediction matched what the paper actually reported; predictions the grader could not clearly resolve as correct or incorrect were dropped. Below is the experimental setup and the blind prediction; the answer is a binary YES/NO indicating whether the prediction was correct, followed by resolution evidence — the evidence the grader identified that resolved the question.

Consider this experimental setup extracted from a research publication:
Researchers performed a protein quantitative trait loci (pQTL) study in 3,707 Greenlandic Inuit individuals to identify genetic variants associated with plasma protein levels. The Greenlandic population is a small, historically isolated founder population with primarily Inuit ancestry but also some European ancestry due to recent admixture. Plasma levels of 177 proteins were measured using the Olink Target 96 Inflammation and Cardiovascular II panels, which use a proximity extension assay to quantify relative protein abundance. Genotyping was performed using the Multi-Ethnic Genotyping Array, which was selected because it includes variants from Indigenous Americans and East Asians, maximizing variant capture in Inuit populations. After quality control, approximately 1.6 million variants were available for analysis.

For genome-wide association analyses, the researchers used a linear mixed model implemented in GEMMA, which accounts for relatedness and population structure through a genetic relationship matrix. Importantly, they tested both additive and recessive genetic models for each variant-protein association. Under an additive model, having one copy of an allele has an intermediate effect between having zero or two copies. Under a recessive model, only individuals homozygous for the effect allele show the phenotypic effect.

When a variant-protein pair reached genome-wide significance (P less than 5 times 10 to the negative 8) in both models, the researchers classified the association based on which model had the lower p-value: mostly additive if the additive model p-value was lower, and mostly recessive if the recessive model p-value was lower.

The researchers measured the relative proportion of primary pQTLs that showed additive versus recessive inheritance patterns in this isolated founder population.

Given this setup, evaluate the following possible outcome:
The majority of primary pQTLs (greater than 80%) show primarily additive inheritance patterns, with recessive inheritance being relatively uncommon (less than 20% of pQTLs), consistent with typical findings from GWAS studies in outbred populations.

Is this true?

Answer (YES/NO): YES